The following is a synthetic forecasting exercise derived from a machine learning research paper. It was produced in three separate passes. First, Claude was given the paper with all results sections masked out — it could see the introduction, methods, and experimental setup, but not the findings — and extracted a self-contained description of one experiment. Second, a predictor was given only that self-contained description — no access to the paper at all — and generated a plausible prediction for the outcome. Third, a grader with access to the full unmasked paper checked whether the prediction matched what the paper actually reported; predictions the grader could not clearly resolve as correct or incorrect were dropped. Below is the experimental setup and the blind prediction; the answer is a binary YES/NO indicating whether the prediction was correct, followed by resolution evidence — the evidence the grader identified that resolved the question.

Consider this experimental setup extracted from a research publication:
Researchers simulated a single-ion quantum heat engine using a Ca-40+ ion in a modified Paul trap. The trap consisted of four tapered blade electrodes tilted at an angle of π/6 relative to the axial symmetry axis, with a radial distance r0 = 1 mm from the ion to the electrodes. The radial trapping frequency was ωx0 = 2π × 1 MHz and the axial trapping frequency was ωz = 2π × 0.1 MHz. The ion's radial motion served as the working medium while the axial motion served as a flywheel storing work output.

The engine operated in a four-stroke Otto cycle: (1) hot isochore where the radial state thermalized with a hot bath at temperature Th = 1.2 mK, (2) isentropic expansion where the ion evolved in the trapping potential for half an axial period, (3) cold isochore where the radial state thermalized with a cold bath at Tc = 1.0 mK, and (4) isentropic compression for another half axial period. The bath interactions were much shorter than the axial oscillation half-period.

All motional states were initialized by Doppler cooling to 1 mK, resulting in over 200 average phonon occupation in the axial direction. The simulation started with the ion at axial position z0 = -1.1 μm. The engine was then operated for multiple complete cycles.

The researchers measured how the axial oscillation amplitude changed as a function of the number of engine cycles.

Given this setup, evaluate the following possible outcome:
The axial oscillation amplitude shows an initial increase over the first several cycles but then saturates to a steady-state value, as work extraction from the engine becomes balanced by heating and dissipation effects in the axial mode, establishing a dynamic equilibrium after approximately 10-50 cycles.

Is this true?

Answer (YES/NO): NO